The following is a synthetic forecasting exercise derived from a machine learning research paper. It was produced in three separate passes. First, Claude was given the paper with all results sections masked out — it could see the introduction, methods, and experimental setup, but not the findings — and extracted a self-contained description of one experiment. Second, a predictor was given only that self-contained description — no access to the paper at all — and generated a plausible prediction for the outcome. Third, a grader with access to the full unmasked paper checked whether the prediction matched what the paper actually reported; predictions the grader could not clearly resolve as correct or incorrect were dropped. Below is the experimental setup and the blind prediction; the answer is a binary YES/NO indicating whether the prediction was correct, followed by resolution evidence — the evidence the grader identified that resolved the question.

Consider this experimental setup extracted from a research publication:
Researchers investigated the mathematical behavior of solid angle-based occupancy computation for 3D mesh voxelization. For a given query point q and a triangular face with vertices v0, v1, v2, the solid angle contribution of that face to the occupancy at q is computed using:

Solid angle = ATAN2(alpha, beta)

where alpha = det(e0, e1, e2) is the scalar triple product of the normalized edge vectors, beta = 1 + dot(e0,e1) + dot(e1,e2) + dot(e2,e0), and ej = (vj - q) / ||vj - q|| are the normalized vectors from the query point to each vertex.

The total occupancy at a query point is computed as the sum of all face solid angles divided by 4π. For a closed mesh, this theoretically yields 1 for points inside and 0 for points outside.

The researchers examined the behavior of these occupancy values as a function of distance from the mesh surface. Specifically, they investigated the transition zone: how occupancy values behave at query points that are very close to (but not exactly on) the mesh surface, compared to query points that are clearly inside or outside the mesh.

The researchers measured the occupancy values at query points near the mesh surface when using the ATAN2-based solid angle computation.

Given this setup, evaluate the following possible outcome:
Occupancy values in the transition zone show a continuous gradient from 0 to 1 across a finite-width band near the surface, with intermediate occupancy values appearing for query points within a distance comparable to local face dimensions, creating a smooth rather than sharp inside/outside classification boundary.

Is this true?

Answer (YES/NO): NO